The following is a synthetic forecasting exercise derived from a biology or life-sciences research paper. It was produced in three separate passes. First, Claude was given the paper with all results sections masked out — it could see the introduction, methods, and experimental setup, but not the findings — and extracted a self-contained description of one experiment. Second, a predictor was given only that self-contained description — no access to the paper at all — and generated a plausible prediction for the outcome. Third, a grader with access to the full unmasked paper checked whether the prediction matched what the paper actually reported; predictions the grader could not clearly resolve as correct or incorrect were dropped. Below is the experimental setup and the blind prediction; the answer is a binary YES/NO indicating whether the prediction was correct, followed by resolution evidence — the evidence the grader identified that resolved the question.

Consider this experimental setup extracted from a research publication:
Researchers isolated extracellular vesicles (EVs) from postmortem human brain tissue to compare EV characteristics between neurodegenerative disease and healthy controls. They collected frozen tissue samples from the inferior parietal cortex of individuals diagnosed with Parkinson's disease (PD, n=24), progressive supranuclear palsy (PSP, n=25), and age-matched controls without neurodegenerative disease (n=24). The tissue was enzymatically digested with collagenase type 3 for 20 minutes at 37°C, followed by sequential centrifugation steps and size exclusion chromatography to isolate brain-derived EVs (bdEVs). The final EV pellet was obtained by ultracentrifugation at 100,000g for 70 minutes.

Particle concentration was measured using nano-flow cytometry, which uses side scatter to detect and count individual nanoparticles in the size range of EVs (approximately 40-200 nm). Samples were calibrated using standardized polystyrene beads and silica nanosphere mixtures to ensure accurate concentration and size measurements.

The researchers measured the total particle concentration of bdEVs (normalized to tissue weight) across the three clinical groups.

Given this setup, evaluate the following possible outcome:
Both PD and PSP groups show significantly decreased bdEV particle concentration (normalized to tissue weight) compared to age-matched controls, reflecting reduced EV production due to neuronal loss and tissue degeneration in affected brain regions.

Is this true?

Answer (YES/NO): NO